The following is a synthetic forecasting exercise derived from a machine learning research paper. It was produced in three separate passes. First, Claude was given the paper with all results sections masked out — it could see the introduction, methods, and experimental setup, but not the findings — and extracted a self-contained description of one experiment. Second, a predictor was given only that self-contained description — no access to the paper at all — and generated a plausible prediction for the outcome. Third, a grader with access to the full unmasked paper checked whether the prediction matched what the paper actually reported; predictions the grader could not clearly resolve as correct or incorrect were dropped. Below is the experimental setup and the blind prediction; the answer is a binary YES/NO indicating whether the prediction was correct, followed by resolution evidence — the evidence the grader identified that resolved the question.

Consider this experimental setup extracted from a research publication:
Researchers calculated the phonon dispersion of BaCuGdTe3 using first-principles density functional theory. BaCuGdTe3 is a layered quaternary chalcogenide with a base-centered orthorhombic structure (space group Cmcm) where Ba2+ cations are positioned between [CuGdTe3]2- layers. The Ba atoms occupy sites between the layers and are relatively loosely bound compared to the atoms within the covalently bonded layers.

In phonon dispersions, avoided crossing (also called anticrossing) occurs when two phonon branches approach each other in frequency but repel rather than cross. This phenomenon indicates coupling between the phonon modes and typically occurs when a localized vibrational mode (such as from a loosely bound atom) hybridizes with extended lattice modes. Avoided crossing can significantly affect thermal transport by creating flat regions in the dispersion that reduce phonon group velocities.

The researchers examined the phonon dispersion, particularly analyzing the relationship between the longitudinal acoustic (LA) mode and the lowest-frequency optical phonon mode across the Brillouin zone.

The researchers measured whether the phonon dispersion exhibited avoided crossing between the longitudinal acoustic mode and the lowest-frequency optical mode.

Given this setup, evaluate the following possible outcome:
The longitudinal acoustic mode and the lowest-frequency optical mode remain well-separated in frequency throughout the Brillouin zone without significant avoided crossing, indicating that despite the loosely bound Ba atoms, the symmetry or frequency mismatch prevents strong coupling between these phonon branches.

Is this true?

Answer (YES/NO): NO